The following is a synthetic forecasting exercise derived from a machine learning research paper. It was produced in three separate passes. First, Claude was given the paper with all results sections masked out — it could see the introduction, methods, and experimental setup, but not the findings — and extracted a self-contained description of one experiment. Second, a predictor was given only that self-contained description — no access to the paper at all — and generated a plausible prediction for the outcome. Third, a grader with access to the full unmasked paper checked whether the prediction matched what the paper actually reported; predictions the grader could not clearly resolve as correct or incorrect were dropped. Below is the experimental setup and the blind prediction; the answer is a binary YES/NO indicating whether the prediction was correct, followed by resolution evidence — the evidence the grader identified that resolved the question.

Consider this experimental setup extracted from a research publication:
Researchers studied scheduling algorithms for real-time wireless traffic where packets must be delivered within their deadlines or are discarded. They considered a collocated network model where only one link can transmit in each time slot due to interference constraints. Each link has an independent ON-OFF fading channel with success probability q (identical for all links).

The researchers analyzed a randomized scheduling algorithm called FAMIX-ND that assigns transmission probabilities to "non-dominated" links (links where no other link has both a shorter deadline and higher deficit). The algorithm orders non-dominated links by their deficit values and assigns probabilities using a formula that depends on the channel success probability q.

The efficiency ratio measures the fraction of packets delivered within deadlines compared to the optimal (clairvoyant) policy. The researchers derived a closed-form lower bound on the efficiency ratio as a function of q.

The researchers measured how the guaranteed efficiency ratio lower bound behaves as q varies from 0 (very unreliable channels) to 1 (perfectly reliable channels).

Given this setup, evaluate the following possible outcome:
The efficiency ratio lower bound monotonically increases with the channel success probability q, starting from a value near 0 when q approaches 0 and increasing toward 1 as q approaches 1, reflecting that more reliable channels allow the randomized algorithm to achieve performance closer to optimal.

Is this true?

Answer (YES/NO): NO